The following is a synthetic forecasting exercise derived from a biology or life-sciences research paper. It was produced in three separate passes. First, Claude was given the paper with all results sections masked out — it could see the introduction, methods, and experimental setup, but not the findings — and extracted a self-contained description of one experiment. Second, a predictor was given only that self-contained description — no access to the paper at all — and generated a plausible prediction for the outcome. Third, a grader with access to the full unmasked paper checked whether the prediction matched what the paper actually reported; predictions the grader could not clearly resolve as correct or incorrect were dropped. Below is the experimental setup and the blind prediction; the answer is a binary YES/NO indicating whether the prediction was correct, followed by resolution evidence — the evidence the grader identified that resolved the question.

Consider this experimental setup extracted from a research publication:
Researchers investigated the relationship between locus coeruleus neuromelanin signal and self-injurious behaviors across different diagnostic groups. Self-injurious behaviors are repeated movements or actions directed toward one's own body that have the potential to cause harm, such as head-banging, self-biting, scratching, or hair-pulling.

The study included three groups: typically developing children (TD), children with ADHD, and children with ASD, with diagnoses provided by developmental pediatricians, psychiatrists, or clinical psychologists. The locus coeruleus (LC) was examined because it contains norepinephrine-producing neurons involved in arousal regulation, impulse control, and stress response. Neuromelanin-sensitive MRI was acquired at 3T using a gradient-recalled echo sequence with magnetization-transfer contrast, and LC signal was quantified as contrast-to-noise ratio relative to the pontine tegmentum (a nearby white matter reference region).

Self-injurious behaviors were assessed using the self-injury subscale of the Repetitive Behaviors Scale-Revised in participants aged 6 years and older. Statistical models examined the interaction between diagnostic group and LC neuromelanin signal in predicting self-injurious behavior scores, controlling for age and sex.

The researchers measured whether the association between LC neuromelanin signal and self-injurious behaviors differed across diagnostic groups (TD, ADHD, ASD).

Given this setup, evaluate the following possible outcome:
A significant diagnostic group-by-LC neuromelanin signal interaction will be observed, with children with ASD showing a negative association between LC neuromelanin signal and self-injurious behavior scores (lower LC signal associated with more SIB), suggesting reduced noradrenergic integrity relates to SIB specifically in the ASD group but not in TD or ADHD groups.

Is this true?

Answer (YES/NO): YES